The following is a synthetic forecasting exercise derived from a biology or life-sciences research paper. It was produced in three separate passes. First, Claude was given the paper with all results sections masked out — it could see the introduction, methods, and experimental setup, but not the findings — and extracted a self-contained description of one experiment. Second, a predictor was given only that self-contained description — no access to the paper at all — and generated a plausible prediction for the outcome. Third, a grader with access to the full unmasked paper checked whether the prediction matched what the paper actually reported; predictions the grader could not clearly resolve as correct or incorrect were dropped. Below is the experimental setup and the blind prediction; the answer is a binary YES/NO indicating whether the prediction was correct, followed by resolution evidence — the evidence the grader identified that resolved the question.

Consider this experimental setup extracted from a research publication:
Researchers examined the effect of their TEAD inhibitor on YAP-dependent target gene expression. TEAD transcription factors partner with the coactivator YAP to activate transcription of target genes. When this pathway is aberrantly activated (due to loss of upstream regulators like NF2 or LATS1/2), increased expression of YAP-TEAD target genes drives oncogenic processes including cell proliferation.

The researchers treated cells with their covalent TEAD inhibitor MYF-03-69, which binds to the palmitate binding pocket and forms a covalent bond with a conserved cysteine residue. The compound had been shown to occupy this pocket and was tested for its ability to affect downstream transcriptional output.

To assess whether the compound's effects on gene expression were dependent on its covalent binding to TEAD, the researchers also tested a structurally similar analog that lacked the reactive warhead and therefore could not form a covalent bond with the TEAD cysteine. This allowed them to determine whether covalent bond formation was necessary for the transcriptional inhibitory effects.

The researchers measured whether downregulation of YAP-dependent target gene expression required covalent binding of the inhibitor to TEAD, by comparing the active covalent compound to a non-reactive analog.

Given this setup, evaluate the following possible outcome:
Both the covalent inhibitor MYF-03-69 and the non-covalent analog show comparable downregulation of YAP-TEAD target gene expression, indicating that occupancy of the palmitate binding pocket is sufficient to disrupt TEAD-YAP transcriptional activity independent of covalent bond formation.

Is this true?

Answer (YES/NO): NO